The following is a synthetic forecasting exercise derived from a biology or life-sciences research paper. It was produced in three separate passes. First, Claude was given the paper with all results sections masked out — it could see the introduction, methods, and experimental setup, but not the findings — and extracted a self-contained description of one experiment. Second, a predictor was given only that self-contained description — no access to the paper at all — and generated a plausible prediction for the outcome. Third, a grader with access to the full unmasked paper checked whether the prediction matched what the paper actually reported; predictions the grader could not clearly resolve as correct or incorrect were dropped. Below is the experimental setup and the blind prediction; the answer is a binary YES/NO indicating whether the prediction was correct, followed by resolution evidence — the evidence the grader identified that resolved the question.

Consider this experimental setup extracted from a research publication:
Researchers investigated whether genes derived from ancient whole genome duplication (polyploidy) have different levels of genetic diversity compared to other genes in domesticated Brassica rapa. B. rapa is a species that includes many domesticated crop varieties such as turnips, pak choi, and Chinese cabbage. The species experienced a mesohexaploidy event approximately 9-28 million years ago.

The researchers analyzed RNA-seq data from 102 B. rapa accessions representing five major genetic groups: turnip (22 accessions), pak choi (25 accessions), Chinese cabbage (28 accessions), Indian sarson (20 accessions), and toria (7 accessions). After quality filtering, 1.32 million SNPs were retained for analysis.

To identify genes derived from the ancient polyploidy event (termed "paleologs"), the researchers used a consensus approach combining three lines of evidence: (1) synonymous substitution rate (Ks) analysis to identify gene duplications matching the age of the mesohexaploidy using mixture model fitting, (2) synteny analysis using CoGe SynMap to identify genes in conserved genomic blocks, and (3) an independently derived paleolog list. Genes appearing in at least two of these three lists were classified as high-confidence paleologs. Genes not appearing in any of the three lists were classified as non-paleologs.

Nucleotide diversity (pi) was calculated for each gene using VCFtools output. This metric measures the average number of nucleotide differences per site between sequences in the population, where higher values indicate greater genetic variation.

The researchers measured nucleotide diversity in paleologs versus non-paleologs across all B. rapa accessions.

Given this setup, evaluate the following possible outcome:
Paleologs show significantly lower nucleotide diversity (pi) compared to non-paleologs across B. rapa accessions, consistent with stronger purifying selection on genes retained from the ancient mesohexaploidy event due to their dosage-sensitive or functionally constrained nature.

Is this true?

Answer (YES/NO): NO